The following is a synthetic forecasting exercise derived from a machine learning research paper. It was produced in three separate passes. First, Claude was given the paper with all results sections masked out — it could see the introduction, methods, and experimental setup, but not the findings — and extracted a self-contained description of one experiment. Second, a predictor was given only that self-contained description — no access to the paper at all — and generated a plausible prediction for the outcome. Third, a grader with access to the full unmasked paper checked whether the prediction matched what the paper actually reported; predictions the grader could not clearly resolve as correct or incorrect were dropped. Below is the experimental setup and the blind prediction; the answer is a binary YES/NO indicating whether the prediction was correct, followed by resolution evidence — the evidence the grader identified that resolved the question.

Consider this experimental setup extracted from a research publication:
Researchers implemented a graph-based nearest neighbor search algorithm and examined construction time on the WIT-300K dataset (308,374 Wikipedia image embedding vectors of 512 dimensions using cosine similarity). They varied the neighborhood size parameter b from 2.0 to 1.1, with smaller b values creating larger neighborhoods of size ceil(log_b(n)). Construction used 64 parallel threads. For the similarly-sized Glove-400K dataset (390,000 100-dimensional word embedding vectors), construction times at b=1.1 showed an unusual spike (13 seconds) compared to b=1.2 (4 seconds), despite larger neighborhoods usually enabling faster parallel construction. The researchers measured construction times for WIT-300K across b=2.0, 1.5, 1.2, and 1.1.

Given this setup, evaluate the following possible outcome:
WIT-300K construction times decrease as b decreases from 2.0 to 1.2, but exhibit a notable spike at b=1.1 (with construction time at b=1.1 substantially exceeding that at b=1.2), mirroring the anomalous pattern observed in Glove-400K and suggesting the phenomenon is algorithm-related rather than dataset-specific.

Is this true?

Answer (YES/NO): NO